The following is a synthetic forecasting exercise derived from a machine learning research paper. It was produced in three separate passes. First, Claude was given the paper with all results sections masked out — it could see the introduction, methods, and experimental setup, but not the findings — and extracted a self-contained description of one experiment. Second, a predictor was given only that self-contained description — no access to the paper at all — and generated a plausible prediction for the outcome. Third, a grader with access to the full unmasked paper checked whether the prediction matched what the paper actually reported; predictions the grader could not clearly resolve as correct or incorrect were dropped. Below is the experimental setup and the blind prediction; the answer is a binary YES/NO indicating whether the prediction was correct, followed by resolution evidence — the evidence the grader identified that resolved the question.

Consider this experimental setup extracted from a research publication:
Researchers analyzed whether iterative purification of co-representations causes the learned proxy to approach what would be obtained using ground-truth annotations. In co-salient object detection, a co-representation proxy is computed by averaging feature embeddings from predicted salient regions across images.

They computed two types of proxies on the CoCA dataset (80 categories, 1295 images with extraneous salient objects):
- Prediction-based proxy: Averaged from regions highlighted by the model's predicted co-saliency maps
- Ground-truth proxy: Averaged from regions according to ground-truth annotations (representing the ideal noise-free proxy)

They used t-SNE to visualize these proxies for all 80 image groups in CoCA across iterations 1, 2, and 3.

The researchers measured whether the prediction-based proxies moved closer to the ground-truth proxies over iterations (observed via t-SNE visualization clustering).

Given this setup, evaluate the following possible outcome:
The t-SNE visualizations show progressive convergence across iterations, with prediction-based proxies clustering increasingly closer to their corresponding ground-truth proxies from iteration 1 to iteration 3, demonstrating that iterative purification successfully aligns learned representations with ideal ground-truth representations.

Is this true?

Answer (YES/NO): YES